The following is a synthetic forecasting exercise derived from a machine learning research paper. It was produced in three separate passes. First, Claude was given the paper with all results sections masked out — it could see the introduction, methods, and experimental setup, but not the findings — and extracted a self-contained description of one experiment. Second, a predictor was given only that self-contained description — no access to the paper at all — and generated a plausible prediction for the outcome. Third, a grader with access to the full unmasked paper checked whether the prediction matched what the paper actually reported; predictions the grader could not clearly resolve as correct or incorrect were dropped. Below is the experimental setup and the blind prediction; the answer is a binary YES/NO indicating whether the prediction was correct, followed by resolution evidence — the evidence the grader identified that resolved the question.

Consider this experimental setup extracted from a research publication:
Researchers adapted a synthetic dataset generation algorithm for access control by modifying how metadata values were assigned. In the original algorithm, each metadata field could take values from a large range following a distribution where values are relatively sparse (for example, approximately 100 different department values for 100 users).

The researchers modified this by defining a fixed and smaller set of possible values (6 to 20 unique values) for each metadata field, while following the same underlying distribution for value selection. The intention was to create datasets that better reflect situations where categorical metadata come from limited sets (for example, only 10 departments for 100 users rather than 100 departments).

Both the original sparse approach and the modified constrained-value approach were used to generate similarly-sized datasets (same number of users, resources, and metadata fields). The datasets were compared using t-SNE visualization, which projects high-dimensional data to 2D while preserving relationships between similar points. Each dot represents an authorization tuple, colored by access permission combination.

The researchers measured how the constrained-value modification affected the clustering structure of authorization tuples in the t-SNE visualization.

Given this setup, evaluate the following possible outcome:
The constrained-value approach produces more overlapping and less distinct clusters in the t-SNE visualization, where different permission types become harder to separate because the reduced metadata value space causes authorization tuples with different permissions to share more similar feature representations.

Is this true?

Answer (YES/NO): YES